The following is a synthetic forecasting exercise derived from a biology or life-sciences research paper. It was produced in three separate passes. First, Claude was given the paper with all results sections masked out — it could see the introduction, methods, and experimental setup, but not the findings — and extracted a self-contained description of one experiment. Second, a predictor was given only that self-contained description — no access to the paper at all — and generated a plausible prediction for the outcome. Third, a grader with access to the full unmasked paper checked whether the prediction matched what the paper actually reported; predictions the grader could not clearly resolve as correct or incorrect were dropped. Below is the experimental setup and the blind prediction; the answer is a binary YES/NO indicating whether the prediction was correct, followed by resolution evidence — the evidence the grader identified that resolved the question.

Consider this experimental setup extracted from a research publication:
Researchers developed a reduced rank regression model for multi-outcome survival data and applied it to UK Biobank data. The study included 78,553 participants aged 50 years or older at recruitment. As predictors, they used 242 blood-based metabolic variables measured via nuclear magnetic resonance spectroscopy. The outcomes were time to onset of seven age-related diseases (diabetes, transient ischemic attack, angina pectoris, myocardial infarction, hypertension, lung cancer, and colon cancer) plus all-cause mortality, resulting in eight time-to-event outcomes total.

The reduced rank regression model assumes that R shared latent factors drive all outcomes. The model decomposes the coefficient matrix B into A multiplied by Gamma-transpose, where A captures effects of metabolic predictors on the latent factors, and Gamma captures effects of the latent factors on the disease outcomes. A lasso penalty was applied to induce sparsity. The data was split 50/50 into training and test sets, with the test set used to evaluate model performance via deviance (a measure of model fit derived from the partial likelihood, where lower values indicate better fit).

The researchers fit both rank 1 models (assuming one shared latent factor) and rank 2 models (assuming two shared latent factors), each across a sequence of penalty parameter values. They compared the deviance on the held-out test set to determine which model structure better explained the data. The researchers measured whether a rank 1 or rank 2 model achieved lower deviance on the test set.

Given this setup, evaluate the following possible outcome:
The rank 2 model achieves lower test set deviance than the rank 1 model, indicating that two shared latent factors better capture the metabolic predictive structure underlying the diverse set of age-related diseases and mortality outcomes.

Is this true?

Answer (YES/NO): NO